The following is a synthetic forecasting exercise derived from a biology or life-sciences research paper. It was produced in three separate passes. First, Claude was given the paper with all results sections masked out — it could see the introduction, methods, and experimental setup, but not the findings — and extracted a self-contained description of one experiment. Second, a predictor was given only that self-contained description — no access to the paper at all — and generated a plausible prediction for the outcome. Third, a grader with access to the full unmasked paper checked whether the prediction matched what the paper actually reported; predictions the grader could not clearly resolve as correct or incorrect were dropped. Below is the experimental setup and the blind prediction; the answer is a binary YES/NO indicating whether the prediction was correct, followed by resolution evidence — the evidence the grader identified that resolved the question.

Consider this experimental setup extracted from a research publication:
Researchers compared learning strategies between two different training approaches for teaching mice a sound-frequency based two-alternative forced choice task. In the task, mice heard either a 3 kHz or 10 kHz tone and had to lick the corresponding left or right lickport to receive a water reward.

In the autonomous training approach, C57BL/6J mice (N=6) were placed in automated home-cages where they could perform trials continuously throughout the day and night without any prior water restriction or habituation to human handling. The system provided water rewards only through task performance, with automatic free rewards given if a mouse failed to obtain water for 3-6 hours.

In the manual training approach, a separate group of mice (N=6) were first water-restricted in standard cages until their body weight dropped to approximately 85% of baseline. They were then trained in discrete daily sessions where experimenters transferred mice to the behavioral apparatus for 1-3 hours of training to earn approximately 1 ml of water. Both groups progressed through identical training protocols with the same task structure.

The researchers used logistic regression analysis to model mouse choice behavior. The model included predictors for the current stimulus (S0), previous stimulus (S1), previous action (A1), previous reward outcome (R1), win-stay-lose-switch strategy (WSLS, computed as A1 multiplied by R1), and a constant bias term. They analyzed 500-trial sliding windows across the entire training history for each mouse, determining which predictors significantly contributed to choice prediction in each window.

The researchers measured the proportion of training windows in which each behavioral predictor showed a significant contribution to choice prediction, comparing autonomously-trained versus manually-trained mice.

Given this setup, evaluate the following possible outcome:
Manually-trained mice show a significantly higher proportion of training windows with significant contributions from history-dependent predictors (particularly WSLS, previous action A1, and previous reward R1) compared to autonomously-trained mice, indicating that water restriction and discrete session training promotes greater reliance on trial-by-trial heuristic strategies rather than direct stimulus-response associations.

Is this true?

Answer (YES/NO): NO